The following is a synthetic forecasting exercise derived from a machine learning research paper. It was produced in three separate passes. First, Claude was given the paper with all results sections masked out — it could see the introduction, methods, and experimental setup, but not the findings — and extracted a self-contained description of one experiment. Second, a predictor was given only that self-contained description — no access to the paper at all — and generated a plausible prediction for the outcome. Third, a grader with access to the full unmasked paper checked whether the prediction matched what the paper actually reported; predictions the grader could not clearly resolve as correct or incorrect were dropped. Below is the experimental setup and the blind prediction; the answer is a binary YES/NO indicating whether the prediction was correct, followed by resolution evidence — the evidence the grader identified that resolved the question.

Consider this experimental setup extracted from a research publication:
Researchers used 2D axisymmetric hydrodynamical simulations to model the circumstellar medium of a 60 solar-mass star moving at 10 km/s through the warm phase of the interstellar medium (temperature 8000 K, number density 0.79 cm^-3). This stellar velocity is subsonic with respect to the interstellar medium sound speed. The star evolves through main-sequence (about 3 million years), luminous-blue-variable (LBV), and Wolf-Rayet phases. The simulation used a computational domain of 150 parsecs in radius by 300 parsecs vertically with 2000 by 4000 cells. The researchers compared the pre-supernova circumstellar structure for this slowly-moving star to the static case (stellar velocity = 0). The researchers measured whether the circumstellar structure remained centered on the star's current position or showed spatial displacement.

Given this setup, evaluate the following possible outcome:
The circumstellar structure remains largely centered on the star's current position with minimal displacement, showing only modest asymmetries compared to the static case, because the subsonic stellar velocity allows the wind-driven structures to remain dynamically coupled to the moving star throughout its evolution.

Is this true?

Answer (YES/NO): NO